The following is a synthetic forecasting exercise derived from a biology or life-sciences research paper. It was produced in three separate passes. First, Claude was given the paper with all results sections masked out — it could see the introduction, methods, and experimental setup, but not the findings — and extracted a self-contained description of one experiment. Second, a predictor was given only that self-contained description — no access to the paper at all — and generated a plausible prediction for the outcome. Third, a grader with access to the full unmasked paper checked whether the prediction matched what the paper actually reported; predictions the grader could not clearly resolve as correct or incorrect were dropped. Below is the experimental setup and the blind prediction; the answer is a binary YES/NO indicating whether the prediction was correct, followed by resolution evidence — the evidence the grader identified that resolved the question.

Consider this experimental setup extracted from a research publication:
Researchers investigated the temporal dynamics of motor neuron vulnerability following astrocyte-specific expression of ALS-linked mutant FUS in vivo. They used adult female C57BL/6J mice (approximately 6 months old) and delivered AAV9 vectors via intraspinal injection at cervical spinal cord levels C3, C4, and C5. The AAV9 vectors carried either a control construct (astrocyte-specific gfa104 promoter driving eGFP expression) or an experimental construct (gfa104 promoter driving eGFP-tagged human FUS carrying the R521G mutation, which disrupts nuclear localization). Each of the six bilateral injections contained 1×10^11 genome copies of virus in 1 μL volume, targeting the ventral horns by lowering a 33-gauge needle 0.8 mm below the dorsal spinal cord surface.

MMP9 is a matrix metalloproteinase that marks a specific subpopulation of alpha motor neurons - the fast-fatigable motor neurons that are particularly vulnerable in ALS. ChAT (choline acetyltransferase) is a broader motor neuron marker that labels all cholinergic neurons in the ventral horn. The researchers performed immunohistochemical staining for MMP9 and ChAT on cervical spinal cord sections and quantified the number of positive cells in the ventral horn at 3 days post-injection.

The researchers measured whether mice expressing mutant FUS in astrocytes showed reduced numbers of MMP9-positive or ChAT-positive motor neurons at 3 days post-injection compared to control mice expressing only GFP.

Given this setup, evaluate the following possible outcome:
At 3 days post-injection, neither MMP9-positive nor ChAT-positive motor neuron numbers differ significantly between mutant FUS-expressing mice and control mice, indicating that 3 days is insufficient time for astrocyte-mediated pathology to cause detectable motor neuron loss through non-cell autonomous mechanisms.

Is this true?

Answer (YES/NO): YES